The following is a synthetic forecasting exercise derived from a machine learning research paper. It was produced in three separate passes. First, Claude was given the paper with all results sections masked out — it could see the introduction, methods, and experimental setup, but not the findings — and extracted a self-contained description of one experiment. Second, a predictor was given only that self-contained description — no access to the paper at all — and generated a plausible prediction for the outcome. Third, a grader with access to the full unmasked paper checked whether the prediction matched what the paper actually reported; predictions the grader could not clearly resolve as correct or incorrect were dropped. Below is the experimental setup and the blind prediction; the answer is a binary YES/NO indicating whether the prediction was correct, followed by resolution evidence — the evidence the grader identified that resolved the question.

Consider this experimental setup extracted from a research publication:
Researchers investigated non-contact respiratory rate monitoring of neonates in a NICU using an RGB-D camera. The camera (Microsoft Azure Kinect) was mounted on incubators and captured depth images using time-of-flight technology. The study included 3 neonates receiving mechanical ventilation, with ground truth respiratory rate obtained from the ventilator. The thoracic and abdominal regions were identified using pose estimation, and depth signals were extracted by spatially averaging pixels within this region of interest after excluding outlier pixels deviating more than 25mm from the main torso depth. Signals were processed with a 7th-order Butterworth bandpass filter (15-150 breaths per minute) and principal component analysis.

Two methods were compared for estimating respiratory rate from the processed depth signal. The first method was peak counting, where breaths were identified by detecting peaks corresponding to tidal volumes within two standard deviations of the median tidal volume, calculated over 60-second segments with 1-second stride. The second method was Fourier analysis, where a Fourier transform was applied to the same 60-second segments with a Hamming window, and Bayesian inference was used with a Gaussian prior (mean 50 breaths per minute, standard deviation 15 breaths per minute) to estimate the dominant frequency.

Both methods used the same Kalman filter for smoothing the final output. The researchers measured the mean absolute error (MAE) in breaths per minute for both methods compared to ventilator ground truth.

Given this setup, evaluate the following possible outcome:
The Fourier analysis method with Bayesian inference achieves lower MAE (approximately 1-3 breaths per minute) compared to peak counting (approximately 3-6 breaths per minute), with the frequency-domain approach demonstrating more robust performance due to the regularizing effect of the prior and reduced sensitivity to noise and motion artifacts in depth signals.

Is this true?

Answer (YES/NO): NO